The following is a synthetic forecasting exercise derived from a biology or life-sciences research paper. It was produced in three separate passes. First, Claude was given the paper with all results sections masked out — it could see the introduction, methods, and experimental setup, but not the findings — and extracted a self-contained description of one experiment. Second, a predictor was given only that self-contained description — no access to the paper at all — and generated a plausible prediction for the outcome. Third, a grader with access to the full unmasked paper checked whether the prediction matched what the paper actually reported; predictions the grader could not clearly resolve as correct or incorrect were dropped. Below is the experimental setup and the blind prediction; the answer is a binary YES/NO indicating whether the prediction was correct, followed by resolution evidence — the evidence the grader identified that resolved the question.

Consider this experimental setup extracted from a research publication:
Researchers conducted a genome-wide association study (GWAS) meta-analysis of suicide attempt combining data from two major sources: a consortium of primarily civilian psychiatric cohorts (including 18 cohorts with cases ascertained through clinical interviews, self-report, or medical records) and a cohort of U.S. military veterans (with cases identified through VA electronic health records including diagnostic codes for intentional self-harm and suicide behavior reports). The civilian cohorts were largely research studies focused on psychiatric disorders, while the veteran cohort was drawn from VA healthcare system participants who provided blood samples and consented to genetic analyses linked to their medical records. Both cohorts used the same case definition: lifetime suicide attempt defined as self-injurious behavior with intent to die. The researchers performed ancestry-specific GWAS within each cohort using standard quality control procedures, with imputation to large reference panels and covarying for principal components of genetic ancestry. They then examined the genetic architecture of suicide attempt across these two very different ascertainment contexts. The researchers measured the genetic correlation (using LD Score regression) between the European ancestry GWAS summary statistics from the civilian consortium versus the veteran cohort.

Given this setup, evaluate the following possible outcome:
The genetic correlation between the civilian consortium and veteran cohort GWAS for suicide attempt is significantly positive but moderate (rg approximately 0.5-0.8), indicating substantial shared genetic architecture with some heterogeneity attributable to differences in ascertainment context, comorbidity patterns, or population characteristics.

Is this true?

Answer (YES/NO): NO